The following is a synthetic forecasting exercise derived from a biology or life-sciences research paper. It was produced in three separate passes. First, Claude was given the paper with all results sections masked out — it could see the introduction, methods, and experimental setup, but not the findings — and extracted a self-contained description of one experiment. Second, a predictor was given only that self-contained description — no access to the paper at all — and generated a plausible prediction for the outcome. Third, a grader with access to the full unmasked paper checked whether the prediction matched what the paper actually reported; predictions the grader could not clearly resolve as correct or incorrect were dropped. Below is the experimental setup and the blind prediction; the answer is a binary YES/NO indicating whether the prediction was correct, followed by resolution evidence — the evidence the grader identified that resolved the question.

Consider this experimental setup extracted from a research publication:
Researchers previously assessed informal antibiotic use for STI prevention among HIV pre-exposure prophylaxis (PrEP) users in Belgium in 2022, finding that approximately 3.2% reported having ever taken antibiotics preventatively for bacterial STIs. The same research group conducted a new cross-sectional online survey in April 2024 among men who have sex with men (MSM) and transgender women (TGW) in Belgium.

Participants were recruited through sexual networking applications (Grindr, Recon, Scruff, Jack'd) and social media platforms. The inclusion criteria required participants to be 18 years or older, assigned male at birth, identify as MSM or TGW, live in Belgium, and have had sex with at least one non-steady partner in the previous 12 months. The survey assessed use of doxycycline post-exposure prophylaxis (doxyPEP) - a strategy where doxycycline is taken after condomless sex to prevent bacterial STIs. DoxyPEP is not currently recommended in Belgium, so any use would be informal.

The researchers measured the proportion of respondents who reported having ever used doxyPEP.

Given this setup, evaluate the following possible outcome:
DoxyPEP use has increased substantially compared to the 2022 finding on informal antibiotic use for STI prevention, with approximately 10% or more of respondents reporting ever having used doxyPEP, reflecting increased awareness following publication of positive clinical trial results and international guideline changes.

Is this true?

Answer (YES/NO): YES